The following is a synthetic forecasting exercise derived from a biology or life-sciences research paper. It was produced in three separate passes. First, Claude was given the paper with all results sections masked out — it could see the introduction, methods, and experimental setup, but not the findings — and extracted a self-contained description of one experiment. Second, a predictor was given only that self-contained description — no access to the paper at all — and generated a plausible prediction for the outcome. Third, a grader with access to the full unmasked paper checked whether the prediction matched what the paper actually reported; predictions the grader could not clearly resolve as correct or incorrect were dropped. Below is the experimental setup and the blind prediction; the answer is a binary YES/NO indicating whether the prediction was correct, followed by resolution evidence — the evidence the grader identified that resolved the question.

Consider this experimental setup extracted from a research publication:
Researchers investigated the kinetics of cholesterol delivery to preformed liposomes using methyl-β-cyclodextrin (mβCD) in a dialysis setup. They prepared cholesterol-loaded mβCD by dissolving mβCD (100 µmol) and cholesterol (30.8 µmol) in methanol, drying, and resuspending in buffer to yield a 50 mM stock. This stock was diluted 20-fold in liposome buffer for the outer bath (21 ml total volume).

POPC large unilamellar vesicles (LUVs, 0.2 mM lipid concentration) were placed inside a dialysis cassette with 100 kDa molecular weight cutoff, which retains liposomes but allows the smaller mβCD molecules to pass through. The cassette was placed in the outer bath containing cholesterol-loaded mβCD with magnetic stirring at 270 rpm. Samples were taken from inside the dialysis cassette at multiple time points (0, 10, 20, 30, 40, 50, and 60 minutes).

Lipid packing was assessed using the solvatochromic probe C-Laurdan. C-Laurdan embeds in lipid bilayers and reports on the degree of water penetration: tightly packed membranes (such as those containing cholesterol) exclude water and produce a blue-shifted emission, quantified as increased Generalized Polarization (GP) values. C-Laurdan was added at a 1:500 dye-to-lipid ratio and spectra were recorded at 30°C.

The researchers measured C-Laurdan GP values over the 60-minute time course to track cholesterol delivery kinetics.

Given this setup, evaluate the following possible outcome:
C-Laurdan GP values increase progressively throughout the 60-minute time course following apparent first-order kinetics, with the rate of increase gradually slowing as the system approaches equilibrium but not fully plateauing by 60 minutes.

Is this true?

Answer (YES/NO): YES